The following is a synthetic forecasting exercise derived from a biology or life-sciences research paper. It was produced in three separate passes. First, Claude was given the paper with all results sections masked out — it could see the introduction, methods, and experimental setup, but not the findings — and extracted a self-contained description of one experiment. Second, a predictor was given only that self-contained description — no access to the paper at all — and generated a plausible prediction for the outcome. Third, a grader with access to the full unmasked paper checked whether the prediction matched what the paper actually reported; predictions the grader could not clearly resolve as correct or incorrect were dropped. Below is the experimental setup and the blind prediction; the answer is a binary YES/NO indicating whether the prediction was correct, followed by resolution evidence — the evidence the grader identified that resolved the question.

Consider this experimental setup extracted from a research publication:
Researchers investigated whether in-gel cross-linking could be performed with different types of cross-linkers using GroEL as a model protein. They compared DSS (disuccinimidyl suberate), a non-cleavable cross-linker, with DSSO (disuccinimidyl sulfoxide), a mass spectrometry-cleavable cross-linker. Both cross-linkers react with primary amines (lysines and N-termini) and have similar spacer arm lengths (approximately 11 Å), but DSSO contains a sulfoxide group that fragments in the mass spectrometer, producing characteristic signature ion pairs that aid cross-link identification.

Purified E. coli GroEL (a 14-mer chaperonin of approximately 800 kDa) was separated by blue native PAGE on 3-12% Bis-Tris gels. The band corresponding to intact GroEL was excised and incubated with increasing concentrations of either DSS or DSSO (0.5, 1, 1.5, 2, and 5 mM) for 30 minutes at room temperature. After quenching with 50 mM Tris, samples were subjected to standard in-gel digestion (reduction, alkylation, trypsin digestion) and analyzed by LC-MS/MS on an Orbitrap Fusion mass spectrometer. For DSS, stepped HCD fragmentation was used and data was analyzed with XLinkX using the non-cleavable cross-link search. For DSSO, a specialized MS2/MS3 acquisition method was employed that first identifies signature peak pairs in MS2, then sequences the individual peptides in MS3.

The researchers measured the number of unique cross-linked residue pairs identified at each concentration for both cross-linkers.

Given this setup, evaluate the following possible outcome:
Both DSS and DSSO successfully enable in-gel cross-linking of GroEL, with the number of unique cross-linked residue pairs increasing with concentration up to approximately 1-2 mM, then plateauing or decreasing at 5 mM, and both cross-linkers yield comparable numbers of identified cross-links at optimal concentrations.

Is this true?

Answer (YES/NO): NO